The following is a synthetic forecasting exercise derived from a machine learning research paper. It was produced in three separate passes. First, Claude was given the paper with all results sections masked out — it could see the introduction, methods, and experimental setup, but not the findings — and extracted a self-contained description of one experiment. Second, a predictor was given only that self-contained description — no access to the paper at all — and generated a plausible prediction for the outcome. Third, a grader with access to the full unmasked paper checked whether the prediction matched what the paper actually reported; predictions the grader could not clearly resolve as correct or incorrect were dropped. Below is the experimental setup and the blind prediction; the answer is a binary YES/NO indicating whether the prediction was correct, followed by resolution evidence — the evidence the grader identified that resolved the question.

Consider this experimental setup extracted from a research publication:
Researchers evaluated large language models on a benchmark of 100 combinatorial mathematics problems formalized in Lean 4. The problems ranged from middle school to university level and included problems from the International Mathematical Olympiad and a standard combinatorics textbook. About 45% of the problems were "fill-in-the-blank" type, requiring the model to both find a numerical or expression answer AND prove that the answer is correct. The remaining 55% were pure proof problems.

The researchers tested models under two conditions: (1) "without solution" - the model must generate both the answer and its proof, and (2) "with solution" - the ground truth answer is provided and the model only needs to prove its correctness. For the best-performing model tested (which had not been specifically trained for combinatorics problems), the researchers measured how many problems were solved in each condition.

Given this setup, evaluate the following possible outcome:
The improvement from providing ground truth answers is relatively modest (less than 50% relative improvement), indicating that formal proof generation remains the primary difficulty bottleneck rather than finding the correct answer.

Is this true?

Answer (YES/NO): NO